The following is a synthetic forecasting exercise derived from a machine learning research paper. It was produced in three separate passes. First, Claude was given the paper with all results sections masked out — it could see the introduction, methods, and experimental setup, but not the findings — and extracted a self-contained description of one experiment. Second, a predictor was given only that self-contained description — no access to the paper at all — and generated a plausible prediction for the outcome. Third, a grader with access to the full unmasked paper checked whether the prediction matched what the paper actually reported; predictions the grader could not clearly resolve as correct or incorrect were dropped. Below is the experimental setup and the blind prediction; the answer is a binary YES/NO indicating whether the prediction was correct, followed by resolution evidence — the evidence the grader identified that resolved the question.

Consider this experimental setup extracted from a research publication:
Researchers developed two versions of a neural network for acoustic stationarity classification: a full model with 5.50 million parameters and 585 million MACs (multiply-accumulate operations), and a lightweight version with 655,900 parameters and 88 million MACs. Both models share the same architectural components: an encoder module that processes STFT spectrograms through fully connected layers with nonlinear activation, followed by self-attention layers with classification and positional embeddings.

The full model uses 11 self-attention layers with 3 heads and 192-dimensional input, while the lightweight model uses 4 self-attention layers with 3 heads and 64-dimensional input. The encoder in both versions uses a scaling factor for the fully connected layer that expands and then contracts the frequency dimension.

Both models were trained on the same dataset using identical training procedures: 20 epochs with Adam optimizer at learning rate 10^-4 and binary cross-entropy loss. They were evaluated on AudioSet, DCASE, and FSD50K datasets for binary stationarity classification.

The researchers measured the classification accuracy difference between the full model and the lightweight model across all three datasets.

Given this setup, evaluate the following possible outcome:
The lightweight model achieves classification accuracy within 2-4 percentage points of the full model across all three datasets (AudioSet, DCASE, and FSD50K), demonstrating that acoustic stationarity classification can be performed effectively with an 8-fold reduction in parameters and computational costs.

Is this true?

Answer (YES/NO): YES